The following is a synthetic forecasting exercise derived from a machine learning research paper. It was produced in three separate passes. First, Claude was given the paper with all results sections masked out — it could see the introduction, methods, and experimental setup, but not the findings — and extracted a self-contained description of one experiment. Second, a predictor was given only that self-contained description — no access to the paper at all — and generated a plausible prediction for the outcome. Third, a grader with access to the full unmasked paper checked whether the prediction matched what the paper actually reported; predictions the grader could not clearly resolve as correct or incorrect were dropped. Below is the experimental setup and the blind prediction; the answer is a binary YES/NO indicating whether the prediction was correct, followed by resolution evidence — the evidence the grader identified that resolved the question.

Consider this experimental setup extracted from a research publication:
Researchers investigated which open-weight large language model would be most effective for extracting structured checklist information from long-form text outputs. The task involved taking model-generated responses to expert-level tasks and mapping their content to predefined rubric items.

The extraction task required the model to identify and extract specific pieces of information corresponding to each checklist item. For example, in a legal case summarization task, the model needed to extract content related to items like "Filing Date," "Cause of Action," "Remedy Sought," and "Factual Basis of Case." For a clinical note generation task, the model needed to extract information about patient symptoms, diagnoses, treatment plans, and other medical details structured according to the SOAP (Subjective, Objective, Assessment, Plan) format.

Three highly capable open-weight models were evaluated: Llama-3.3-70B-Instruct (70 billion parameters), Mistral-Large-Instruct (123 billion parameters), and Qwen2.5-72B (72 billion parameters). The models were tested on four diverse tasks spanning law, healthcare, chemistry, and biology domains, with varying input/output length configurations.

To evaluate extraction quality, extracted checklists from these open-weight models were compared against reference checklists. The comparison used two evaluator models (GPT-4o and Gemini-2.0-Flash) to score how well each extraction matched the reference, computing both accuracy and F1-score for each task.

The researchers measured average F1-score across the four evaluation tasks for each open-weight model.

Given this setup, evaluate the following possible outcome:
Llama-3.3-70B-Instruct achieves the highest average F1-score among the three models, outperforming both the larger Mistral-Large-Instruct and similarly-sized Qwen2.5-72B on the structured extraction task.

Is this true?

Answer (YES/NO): NO